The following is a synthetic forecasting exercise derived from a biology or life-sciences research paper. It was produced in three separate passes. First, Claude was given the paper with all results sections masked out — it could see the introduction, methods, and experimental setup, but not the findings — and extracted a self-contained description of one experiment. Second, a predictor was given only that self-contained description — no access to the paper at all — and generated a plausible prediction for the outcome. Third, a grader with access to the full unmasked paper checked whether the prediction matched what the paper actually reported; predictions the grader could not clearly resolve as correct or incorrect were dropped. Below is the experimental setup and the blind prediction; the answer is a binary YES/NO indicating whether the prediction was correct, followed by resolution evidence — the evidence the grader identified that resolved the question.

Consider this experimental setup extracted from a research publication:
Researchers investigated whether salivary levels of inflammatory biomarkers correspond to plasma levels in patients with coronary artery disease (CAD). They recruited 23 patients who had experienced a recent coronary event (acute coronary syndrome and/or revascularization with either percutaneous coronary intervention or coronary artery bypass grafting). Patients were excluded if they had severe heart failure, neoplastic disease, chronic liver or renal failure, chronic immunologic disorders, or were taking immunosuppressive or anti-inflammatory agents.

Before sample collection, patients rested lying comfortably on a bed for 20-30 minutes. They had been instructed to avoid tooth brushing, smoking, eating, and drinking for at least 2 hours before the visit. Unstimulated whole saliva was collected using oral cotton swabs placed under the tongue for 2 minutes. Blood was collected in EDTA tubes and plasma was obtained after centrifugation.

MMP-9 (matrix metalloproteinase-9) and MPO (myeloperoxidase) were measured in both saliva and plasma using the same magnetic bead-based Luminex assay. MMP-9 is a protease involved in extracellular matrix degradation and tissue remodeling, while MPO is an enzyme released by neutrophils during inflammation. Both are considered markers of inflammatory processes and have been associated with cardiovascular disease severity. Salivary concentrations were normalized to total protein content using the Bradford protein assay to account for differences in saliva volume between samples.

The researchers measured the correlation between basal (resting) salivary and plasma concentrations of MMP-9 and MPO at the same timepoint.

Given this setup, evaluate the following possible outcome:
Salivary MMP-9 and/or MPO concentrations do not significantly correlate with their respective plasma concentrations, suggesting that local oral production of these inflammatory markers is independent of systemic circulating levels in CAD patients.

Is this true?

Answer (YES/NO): YES